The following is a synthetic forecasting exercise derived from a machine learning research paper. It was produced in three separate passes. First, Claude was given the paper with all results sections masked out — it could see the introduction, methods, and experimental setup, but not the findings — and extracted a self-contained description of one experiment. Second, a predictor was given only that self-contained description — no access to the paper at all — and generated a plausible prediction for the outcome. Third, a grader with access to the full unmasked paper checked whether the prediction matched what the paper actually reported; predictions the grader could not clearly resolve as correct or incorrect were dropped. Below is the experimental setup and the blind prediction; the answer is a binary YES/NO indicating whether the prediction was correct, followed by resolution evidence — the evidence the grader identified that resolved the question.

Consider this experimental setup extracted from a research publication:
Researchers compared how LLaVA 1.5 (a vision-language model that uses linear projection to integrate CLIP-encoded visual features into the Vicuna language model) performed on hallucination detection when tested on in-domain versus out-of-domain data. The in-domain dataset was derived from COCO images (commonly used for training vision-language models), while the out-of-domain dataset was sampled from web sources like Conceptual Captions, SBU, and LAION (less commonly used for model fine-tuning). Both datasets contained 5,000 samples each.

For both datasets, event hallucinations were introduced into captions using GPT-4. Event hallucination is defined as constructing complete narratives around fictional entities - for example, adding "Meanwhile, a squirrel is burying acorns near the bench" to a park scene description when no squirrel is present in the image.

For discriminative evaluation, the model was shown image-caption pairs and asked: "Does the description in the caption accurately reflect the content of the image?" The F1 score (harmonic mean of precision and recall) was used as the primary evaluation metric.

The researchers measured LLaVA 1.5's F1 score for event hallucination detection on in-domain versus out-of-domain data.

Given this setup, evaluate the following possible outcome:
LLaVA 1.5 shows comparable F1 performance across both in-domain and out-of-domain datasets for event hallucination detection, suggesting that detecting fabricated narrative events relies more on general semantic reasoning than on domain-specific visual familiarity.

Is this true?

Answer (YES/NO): NO